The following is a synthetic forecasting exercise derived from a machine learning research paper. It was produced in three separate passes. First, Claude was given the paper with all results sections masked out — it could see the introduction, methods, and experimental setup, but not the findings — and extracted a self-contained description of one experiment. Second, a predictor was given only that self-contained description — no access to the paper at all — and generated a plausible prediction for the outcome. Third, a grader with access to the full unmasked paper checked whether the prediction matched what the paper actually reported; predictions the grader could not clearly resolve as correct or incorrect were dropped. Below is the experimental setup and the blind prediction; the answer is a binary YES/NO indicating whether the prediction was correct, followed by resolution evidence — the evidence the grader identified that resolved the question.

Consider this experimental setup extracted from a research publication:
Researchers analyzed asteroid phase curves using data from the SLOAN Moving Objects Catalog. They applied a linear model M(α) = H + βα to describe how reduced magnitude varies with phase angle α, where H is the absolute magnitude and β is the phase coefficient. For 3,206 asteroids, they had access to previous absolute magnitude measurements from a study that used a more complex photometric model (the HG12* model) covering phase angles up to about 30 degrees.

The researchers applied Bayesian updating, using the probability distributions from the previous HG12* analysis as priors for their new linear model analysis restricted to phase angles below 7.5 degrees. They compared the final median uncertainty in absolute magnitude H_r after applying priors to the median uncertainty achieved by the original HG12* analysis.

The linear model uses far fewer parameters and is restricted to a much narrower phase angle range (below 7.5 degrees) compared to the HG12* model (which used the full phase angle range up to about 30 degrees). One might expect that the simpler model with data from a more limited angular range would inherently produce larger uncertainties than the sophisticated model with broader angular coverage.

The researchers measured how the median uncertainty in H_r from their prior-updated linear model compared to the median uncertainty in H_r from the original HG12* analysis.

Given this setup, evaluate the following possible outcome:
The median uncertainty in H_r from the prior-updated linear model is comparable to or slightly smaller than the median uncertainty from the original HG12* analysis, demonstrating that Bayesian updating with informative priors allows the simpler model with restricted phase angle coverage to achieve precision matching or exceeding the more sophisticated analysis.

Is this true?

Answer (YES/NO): NO